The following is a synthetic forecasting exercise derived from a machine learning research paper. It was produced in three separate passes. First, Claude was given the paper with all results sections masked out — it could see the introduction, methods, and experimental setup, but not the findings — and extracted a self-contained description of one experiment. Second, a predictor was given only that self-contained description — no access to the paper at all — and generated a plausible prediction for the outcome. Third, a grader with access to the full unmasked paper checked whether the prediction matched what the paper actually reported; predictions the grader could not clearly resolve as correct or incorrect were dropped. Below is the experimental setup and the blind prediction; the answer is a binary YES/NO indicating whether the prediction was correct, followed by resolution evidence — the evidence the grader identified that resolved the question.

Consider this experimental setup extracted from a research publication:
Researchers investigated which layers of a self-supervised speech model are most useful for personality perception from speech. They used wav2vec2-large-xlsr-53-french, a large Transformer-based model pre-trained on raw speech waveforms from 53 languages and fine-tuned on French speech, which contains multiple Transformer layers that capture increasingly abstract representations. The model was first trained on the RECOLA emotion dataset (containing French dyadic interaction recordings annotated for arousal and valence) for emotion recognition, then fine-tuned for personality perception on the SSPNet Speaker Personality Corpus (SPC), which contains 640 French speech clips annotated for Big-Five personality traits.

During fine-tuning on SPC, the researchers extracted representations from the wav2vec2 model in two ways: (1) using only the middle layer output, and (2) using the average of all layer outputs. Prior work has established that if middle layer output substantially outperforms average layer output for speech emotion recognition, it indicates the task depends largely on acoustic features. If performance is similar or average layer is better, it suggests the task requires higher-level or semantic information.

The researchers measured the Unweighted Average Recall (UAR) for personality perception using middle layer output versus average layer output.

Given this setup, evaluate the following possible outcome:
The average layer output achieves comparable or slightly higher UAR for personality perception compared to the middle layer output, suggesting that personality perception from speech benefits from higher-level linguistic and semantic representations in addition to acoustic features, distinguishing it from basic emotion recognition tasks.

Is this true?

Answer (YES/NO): NO